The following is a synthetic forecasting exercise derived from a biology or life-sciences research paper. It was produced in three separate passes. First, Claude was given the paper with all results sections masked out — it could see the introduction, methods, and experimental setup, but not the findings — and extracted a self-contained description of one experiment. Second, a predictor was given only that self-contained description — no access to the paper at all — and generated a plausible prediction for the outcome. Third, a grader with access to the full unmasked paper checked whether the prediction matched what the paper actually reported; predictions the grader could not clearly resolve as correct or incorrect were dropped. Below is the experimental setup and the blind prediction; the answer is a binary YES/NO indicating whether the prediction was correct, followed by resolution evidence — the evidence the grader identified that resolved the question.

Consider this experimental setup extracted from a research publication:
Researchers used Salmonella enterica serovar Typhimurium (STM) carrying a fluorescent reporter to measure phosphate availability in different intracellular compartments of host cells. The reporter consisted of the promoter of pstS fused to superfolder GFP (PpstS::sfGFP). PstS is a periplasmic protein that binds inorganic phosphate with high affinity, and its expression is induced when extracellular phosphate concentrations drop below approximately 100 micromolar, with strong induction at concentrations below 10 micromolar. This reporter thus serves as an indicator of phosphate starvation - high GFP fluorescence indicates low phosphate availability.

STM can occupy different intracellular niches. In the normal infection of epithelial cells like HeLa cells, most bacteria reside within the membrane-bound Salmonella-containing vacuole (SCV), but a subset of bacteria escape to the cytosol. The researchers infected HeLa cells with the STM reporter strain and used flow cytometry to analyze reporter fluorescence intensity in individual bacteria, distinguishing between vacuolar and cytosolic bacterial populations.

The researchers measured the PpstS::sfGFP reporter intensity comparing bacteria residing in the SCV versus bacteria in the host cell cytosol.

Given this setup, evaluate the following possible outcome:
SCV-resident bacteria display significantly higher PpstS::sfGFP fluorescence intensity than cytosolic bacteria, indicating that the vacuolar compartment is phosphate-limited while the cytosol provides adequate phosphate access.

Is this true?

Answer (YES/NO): YES